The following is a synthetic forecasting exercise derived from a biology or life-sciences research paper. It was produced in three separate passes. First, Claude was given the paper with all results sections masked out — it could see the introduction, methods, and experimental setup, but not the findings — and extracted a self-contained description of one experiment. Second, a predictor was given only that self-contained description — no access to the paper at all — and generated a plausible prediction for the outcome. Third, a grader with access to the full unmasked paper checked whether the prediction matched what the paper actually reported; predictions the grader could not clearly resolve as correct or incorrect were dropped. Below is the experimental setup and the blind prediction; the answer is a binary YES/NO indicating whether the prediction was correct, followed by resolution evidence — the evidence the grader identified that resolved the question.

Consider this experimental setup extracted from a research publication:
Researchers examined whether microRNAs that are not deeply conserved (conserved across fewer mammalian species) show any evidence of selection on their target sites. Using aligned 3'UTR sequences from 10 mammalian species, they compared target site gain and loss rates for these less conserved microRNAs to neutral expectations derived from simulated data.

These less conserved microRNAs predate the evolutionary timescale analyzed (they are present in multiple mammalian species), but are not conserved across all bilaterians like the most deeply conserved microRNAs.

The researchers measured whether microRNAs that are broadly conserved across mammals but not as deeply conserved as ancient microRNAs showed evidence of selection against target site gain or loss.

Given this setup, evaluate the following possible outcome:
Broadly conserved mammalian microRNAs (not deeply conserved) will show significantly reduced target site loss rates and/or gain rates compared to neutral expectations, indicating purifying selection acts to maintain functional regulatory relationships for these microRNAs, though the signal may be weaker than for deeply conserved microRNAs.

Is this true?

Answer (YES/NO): NO